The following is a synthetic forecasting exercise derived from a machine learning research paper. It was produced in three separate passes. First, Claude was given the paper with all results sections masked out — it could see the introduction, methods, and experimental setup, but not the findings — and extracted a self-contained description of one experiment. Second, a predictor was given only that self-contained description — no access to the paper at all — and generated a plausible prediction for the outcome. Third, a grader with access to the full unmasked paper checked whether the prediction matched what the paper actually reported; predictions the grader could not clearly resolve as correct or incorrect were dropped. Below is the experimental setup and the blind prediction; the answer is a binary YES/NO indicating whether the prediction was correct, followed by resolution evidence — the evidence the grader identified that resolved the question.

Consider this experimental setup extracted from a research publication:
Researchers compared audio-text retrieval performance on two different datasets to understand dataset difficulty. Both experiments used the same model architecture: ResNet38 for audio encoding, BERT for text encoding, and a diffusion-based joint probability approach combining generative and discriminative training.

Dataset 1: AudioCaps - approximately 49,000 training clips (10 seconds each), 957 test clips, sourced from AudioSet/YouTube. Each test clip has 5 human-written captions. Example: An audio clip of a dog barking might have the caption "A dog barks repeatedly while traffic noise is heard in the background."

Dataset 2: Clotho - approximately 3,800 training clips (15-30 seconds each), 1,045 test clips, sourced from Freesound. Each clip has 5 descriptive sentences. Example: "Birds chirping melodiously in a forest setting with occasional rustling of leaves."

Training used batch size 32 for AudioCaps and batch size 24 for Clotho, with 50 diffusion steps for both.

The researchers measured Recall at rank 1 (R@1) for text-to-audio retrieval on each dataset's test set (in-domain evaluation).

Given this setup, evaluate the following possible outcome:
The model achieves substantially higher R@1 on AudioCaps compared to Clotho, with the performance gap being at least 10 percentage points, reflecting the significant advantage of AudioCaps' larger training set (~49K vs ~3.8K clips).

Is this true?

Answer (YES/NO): YES